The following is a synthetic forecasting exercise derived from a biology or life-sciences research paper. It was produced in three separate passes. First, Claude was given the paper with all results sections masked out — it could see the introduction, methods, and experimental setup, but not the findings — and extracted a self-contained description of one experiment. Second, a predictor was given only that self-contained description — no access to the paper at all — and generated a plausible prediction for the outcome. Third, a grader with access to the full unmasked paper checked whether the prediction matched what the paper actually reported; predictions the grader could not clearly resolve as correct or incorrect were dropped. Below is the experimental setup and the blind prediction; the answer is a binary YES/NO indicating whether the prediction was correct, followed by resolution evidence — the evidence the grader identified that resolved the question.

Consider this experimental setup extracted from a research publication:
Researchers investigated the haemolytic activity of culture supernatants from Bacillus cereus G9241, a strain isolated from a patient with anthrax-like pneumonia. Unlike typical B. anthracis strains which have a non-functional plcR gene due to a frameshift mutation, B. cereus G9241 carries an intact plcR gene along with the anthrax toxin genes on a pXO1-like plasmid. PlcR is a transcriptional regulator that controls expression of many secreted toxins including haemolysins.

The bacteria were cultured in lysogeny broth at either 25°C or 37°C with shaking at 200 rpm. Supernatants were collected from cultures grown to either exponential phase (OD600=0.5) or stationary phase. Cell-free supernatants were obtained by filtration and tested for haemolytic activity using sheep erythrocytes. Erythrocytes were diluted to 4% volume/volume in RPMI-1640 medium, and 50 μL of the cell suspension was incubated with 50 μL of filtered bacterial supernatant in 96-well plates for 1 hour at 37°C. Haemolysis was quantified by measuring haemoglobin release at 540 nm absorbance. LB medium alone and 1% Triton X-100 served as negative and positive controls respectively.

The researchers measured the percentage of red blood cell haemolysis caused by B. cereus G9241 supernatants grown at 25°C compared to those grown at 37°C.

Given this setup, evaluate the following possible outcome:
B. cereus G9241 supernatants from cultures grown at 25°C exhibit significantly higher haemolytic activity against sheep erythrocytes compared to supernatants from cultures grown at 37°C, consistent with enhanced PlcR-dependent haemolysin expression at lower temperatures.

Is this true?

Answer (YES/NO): YES